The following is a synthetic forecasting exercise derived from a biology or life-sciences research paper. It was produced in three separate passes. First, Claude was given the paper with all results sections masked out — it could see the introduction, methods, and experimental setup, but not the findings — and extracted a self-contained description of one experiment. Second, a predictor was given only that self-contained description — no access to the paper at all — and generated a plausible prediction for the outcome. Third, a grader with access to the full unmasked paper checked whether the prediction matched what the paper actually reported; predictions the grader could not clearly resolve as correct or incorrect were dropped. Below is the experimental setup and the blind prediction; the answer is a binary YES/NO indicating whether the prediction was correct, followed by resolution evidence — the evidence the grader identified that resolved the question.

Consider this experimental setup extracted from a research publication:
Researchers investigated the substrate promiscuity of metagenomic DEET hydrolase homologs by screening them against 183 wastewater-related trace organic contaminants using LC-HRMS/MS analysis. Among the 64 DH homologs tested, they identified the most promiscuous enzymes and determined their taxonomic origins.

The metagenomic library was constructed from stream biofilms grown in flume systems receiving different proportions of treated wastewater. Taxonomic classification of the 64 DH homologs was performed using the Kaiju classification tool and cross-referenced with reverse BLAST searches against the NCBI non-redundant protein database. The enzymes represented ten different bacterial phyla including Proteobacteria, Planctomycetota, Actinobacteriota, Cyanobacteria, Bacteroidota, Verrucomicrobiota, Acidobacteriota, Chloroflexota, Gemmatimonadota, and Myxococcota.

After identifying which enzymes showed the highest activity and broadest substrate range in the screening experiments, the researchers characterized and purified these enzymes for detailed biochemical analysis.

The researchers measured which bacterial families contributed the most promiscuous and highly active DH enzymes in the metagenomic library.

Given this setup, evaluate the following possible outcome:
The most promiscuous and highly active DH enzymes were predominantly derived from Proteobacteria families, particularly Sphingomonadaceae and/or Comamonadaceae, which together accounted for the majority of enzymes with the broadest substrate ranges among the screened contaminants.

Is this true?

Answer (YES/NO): NO